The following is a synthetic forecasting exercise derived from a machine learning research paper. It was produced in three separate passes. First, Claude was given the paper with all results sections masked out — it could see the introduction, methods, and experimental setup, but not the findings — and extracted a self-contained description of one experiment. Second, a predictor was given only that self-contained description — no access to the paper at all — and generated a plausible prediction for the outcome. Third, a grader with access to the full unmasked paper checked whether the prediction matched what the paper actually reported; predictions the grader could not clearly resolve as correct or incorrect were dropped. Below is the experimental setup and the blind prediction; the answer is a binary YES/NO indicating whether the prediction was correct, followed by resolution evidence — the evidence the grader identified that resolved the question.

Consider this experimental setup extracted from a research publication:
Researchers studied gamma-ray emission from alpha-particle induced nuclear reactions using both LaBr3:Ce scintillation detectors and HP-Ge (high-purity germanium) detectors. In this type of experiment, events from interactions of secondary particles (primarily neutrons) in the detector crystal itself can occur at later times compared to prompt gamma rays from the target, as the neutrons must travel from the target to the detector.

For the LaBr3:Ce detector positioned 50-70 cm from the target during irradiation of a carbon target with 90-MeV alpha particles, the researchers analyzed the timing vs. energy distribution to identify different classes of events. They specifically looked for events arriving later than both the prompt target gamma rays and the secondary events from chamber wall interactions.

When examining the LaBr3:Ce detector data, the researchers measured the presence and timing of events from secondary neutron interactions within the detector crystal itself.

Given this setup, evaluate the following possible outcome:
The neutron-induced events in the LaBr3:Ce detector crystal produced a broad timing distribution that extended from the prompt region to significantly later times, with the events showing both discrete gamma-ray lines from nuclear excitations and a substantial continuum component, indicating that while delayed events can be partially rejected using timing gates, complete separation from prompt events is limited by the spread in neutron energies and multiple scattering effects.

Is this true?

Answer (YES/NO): NO